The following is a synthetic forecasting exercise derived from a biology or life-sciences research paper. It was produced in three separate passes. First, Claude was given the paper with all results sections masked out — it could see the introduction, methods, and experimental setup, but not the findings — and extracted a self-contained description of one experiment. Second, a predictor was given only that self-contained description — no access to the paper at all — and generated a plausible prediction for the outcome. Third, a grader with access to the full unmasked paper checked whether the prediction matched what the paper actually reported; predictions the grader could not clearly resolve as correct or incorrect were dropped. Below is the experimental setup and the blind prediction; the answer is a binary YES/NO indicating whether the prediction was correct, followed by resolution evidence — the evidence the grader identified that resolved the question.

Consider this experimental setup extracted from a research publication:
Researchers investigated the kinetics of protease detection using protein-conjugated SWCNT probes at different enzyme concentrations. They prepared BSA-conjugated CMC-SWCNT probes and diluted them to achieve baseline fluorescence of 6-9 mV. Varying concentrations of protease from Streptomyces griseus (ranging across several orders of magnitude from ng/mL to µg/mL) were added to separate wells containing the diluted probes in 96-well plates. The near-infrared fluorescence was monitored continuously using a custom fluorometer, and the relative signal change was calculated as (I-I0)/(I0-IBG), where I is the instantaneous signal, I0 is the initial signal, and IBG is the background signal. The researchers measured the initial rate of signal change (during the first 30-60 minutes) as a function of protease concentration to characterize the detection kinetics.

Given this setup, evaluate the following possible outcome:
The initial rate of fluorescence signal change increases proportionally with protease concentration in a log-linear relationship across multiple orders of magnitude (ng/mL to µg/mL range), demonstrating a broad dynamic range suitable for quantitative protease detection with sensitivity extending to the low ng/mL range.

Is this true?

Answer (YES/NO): NO